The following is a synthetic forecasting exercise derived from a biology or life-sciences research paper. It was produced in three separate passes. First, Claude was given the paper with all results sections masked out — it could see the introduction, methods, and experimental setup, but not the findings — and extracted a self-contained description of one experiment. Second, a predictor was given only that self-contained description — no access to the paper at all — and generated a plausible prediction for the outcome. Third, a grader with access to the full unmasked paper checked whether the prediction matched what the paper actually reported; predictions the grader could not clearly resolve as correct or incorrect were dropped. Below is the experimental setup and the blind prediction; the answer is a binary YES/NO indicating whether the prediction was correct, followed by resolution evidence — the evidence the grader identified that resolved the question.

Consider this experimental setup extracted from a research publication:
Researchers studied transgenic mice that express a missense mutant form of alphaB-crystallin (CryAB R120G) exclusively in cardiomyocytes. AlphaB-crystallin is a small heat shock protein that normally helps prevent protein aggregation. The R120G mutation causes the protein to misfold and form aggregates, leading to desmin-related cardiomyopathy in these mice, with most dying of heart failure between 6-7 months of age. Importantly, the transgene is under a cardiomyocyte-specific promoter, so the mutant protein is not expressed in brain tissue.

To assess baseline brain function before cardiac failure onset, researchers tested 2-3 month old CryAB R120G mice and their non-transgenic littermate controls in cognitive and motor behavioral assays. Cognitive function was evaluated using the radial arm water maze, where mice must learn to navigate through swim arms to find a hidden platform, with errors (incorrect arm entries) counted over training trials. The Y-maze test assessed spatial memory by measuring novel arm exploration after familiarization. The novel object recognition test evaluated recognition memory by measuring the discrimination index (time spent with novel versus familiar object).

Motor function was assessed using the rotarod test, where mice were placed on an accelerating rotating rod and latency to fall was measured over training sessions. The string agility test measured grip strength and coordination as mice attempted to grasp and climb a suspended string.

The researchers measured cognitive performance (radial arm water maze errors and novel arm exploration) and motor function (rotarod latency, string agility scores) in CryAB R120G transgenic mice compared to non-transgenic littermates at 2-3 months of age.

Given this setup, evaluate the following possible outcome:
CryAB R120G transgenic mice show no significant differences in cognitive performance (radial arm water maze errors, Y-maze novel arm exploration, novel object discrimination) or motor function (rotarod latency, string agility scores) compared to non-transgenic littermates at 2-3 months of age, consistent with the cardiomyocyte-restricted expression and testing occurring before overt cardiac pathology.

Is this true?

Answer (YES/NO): NO